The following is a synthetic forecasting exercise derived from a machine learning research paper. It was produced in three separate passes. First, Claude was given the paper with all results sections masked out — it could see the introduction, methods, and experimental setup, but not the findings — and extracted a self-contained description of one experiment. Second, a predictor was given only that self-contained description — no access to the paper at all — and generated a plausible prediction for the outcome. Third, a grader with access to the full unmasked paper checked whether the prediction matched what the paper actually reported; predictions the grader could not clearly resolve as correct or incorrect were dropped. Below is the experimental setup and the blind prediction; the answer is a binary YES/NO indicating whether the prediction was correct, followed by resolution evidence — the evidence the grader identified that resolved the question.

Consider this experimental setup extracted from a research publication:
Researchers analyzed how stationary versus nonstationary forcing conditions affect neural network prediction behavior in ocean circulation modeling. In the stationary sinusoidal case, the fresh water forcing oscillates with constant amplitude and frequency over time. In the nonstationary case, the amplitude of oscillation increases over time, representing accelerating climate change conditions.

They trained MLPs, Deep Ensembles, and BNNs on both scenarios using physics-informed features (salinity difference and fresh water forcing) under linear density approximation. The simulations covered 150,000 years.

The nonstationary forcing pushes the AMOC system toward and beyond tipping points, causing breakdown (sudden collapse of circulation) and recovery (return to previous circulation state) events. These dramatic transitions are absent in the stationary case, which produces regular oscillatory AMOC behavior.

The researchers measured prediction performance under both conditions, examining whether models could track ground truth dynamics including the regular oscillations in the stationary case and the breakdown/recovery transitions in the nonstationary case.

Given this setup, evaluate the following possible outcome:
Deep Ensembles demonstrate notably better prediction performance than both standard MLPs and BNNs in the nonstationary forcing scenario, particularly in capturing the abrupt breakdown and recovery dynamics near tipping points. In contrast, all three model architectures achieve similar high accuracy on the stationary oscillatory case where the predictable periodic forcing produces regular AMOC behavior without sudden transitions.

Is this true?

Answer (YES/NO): NO